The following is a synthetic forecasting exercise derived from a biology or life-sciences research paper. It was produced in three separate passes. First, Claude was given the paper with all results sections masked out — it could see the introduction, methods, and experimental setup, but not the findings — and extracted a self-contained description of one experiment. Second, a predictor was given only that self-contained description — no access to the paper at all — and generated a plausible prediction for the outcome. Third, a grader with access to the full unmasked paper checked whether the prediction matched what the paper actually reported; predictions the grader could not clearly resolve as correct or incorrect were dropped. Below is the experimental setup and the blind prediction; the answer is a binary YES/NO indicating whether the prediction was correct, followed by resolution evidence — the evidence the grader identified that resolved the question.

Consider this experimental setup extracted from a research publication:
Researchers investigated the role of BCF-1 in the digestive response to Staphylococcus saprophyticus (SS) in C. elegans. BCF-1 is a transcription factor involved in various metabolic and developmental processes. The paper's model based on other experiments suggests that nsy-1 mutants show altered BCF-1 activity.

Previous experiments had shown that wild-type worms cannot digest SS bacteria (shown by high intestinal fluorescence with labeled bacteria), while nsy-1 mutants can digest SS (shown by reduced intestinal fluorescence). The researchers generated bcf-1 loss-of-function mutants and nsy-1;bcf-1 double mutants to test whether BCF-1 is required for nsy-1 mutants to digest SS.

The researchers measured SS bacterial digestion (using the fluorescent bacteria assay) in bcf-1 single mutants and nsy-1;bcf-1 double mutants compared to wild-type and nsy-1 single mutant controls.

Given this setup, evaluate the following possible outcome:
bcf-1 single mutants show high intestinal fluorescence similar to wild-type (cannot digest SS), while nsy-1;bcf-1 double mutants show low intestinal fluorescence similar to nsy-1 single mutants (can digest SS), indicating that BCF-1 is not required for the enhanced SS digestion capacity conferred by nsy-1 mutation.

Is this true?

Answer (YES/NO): NO